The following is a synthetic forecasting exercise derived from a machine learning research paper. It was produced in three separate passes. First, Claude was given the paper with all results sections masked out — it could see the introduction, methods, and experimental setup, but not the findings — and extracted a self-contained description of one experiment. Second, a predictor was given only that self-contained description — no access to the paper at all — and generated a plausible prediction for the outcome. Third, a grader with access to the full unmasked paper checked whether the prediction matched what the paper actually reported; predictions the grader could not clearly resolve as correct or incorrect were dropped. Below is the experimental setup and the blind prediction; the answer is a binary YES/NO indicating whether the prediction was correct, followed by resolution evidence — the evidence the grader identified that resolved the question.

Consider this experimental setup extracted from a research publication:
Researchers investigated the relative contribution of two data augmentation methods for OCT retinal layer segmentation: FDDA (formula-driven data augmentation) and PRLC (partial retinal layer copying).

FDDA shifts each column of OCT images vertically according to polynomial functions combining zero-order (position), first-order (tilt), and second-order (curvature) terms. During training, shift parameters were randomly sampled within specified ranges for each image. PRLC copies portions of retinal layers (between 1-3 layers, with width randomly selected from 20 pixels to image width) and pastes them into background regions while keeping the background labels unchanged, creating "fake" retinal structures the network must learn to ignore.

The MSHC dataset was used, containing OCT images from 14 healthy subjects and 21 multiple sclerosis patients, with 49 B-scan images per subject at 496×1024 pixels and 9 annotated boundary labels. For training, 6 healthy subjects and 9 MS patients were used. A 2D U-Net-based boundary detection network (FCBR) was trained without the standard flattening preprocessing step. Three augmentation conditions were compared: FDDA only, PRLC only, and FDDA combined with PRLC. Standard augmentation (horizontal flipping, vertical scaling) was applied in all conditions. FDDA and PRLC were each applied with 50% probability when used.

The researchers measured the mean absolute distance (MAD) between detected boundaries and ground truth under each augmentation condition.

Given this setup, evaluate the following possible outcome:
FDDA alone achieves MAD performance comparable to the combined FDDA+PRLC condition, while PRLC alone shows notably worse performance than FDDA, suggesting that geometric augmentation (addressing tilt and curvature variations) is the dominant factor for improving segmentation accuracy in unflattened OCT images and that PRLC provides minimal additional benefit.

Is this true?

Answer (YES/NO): NO